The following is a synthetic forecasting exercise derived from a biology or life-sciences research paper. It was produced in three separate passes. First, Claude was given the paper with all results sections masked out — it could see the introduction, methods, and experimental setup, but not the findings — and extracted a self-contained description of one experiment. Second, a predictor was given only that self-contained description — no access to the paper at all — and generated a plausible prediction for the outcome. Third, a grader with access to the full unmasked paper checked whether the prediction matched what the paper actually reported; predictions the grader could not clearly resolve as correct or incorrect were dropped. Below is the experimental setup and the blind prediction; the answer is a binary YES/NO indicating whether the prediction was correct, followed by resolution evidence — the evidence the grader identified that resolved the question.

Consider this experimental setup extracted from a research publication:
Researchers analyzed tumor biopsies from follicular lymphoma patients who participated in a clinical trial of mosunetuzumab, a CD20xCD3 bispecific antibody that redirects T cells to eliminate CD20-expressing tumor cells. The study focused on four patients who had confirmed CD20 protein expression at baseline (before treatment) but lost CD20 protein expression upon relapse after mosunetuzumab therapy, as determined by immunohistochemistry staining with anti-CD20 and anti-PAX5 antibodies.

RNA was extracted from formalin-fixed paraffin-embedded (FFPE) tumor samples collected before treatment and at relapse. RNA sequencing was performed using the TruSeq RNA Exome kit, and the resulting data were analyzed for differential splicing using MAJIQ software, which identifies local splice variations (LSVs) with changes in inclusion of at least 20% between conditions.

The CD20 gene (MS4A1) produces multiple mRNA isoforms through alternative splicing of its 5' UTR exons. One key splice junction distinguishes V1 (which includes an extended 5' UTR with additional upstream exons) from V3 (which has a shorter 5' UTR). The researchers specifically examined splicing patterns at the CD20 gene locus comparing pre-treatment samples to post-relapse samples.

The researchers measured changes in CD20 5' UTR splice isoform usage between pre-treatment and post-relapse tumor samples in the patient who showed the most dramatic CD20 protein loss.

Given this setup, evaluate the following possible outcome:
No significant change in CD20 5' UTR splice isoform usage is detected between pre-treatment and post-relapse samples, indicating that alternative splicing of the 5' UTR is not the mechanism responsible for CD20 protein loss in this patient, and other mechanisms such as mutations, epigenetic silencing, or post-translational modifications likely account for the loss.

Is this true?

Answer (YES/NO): NO